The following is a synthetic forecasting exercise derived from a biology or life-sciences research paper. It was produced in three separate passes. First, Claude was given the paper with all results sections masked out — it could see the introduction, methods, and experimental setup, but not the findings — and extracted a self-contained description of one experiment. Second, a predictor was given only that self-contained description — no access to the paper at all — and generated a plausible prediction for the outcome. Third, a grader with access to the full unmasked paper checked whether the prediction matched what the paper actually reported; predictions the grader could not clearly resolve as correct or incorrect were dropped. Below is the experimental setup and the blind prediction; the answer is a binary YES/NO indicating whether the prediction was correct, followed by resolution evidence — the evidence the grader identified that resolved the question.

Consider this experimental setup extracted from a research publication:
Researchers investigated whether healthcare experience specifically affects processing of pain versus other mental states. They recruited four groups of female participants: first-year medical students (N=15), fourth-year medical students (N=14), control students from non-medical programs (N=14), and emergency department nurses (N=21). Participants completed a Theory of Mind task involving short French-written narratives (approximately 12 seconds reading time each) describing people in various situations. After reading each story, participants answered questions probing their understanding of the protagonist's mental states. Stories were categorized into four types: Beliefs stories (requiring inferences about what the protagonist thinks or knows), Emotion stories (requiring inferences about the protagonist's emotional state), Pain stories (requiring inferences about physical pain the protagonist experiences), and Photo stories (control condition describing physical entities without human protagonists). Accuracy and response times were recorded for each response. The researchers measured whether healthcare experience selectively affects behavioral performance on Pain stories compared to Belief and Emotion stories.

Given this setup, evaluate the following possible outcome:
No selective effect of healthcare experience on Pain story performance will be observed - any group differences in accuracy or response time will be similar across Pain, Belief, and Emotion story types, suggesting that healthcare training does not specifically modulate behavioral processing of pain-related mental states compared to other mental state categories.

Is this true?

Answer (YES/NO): YES